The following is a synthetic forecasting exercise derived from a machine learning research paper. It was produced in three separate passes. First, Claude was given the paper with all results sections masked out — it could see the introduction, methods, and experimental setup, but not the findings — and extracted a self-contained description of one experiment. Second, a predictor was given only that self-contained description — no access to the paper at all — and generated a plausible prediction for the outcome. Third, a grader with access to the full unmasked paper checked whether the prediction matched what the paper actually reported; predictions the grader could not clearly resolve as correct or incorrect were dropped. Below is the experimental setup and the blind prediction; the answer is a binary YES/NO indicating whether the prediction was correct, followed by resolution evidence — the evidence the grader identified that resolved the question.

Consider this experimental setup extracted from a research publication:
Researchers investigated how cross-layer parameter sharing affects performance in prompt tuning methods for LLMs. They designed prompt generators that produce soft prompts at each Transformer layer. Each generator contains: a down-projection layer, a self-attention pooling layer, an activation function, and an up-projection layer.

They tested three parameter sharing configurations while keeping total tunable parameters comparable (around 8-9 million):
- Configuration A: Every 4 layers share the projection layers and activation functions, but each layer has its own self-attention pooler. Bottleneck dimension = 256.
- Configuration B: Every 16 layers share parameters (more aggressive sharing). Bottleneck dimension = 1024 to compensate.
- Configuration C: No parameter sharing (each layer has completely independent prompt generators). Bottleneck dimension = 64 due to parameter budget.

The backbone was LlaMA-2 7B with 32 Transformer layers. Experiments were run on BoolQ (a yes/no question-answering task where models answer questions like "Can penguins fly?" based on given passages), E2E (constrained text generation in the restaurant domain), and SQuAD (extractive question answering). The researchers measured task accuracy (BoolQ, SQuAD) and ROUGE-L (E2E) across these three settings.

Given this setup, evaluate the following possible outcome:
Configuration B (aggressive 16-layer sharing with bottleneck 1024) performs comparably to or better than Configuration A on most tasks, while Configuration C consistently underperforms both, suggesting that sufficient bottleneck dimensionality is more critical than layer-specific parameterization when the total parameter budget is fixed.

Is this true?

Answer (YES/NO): NO